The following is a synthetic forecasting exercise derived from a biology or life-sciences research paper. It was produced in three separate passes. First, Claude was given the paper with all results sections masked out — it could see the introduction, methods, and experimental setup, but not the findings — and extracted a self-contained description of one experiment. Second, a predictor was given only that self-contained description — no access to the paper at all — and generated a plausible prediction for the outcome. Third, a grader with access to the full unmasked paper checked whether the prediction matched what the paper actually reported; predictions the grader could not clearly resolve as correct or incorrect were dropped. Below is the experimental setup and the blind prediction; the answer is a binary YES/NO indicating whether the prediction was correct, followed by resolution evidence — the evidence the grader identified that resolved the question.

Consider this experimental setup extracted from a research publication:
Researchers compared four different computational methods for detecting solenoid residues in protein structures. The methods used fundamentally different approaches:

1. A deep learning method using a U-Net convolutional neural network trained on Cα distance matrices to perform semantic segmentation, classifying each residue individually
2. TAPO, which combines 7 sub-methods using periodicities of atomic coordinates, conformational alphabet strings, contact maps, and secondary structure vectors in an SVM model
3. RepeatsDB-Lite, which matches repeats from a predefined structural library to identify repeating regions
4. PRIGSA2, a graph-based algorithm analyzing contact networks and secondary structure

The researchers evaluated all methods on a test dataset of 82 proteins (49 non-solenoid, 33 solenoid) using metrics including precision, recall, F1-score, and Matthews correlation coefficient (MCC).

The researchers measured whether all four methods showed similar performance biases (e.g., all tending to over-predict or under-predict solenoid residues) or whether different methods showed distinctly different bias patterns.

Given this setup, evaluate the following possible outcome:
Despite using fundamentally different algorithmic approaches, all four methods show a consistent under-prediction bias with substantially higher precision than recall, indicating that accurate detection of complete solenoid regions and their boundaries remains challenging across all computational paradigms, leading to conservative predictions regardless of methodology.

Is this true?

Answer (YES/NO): NO